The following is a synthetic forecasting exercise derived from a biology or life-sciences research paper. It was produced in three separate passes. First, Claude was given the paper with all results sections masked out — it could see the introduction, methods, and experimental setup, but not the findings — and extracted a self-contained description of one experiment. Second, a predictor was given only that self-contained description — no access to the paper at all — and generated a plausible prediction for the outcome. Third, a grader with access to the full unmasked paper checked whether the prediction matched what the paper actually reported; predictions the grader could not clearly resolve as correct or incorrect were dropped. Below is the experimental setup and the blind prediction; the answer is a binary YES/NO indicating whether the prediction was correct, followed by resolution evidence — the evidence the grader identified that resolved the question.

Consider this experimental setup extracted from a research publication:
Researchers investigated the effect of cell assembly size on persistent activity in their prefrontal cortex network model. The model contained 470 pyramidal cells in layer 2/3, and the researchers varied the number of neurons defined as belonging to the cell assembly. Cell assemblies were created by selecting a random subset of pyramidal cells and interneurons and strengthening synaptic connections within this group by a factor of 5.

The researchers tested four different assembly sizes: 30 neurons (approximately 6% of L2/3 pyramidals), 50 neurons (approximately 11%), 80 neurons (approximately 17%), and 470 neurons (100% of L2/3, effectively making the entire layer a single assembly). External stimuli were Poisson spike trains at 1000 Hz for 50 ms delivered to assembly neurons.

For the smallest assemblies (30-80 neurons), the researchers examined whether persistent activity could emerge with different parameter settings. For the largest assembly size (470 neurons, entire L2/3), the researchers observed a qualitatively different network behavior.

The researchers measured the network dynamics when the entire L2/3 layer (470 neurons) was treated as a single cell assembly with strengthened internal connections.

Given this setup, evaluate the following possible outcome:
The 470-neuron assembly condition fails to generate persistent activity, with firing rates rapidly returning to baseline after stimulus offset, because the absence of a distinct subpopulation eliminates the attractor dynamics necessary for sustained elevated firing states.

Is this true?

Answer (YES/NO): NO